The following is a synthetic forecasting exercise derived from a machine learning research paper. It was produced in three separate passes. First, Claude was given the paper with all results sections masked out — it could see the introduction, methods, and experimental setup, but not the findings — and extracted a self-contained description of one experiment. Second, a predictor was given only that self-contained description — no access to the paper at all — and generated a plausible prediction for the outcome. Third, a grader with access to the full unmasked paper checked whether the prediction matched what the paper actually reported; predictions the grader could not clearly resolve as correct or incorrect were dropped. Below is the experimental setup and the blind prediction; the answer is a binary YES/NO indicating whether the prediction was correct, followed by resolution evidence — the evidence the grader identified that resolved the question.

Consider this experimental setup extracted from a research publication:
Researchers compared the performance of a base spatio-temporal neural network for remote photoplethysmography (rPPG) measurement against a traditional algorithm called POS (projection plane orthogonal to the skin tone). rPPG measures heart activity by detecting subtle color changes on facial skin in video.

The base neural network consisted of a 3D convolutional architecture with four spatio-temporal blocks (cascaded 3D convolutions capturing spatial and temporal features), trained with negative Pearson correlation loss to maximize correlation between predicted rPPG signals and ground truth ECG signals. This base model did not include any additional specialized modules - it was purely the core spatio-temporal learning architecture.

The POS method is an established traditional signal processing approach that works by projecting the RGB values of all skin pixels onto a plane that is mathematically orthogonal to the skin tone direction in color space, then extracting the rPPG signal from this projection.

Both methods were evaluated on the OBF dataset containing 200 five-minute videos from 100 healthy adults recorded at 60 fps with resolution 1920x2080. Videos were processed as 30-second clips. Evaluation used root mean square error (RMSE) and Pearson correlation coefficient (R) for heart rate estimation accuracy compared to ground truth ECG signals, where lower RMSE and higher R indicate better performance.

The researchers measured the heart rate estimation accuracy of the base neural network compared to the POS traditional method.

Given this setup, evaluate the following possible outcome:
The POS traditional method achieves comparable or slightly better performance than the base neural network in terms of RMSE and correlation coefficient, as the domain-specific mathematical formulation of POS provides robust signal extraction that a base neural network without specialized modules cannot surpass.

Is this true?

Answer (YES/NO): YES